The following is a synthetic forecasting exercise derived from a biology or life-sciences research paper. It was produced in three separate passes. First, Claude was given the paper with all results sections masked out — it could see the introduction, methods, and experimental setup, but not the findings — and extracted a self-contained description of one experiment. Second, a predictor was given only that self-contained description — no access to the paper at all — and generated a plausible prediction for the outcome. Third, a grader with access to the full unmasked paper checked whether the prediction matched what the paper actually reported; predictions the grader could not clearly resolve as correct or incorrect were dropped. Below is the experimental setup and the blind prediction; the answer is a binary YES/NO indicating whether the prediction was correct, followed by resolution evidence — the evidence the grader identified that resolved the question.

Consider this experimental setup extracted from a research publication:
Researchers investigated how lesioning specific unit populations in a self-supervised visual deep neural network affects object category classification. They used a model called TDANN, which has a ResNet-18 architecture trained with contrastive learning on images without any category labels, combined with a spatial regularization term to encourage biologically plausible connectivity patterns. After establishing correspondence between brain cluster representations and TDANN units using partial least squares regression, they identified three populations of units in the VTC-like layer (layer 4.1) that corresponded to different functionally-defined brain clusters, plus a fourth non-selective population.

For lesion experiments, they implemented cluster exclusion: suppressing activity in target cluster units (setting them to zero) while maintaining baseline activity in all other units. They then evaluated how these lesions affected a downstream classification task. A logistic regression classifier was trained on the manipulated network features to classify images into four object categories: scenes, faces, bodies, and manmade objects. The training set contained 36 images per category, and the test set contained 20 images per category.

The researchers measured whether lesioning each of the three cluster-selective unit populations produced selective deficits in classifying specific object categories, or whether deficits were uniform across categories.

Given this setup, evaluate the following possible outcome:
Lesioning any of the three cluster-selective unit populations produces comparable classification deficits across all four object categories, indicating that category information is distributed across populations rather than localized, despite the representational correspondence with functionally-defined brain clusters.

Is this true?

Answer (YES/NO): NO